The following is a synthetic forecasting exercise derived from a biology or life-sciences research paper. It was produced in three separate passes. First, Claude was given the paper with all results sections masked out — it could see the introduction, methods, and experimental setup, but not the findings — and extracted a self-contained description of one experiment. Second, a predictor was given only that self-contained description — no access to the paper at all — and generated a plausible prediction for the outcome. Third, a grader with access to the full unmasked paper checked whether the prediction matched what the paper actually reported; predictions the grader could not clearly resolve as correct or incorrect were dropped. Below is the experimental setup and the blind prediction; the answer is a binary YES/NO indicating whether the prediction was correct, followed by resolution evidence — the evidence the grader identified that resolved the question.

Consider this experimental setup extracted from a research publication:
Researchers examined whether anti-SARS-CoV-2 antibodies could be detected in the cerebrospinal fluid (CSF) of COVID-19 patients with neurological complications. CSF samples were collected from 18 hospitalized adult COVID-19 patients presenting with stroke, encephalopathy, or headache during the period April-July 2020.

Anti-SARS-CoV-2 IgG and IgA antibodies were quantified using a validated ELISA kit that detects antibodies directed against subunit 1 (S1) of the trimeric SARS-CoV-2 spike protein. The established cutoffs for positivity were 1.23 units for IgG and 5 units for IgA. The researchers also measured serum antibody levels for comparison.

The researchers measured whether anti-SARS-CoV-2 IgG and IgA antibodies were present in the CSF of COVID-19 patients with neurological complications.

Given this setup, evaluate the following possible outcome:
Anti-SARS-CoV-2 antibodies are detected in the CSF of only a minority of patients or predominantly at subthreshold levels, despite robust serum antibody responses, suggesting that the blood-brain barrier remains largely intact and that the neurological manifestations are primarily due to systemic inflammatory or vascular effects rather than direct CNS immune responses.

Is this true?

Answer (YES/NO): NO